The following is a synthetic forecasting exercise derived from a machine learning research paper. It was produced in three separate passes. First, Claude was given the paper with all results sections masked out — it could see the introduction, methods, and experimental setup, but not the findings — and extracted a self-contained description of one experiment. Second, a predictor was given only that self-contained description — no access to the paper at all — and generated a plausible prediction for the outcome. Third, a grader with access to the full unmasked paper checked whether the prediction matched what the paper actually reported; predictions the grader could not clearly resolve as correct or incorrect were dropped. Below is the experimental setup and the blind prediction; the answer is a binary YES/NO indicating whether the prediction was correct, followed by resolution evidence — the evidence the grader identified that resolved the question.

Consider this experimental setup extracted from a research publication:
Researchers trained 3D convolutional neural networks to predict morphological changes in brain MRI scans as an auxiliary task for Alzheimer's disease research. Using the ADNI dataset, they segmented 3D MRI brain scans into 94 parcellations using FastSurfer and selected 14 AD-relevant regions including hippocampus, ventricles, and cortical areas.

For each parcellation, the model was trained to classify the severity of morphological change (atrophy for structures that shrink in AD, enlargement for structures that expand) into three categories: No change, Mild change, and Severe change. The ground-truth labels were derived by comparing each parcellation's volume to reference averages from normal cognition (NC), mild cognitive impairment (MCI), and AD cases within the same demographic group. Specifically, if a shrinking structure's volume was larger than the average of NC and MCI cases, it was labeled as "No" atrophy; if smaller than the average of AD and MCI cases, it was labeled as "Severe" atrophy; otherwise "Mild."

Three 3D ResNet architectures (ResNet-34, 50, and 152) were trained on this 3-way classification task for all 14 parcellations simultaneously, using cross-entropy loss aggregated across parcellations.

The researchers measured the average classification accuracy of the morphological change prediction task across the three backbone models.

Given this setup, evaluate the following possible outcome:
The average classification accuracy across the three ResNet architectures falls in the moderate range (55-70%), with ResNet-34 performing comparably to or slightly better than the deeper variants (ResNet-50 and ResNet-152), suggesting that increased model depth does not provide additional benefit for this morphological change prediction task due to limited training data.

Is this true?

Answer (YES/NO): NO